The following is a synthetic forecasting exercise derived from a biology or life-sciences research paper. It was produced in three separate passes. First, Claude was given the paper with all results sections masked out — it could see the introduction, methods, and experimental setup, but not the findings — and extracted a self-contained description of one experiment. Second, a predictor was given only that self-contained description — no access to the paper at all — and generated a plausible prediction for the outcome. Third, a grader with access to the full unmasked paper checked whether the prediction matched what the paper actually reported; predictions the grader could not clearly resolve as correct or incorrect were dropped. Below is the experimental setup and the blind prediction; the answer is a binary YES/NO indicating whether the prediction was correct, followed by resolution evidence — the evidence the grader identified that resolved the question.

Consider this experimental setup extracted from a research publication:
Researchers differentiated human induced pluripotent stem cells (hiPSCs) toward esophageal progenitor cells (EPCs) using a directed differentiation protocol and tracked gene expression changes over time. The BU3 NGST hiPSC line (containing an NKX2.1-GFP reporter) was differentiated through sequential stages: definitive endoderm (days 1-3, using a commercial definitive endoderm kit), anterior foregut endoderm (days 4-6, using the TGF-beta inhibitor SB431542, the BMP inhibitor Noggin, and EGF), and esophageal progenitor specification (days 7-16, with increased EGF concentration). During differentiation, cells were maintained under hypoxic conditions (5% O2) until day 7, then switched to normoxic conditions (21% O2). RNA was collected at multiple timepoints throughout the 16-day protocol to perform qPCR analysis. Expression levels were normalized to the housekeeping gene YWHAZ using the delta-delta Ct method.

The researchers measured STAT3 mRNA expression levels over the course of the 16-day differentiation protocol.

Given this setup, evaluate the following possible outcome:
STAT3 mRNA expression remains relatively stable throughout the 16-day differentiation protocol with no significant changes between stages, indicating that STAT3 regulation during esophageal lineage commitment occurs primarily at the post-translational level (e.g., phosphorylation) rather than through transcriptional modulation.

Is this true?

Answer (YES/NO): NO